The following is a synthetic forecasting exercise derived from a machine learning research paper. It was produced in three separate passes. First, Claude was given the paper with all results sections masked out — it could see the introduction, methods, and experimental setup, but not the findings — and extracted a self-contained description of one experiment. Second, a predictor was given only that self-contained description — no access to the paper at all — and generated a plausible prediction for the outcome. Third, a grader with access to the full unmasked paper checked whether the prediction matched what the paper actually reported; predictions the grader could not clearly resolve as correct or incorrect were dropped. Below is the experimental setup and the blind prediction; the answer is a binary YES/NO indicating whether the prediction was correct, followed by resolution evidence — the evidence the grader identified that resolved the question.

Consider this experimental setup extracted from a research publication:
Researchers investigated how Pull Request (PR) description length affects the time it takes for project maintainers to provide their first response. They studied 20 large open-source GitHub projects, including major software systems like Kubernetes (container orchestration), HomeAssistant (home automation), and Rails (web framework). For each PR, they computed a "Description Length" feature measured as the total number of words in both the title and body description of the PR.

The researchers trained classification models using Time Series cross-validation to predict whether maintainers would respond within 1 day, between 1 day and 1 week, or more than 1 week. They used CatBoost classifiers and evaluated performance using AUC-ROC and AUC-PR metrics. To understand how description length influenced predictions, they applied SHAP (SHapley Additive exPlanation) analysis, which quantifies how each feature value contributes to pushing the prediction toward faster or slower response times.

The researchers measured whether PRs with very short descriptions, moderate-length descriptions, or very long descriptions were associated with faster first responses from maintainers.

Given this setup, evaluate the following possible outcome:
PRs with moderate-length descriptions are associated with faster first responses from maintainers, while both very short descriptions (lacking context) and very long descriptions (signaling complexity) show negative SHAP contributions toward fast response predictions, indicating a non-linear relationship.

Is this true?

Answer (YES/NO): NO